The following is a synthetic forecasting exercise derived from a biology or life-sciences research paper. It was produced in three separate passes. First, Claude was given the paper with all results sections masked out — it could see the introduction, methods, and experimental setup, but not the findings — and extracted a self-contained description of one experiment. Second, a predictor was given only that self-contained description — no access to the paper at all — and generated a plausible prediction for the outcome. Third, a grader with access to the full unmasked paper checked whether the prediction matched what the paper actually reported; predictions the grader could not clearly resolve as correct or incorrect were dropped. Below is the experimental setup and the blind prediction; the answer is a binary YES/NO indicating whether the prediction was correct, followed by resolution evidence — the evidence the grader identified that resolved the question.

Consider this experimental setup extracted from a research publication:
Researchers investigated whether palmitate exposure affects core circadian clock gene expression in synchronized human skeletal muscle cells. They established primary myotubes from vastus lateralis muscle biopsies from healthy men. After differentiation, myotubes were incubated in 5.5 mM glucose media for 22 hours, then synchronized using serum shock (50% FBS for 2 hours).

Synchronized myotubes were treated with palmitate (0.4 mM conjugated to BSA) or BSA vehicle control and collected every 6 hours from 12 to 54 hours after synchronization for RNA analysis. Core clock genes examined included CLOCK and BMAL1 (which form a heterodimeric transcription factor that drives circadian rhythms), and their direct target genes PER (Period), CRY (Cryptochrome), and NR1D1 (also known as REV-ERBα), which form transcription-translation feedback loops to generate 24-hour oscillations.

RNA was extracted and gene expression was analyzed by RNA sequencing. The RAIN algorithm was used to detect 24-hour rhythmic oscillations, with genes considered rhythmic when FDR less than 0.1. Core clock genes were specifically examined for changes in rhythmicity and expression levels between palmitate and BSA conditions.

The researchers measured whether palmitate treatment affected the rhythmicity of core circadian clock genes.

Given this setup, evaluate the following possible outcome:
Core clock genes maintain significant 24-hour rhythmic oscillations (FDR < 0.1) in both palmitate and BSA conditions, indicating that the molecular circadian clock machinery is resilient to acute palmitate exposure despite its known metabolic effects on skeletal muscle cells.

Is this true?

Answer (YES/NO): NO